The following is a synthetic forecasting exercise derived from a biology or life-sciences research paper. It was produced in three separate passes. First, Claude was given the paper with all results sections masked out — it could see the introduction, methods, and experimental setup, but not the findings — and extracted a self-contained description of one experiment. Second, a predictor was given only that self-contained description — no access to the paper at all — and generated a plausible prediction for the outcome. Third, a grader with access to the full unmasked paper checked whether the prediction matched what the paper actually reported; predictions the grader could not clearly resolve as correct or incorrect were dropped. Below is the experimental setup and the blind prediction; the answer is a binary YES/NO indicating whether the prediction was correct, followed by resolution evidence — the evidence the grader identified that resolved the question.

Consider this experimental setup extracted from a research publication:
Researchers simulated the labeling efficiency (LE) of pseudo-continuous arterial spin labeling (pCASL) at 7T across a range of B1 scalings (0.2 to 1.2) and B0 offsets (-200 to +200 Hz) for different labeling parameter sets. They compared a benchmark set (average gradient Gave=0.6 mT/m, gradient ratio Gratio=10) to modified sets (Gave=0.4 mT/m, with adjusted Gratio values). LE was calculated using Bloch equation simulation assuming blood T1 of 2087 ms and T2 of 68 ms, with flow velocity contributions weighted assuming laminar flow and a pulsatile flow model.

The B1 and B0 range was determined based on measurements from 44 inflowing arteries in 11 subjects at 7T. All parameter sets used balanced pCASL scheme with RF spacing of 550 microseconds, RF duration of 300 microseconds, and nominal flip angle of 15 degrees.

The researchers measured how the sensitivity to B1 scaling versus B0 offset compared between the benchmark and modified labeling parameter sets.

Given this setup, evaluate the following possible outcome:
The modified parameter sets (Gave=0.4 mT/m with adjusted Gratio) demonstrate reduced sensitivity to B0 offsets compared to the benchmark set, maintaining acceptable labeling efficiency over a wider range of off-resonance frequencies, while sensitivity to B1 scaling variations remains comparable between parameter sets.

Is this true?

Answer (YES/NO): NO